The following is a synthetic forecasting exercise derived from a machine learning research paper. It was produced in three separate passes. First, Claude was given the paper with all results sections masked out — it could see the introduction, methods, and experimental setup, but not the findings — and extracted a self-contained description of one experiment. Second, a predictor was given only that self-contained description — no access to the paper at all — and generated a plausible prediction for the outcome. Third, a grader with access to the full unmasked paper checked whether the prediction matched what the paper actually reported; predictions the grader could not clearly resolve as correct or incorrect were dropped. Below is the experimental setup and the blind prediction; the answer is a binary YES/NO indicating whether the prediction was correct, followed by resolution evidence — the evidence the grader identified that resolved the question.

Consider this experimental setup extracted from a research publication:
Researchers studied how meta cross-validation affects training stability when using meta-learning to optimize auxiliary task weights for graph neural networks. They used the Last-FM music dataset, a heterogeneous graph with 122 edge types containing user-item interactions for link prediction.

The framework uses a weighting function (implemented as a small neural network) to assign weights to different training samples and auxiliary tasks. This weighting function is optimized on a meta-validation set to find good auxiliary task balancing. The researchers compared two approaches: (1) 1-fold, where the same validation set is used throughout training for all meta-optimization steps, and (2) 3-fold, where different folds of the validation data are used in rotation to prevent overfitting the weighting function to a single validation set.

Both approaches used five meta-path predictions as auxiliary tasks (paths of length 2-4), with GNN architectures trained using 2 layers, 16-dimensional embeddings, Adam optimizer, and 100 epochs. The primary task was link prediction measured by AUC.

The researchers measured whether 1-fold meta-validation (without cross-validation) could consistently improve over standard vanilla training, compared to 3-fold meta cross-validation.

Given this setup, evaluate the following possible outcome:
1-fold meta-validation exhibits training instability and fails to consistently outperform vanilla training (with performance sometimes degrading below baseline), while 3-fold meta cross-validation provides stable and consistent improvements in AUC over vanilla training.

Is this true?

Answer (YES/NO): YES